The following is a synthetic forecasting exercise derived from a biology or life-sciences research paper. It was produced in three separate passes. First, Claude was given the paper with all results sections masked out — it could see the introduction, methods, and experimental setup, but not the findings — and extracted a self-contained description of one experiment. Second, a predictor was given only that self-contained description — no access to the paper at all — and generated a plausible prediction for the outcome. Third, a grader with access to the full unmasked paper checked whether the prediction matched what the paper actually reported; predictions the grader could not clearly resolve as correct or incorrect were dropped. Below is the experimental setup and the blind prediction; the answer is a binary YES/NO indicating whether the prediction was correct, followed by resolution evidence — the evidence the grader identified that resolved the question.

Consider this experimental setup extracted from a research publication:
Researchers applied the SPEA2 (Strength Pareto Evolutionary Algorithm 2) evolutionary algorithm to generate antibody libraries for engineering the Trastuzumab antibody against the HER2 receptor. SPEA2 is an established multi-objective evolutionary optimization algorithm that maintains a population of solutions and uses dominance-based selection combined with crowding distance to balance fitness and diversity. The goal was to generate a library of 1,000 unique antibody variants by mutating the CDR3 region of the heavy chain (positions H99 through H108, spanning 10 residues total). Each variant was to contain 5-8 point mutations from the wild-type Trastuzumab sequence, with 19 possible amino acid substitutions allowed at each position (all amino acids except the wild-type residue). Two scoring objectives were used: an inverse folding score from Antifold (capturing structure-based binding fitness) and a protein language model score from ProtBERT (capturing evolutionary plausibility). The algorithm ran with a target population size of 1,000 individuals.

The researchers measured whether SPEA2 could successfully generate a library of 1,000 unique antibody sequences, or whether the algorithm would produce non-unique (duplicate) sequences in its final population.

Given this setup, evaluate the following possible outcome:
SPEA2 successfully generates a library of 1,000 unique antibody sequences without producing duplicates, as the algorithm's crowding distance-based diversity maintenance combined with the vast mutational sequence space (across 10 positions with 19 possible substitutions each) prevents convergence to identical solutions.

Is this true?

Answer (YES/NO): NO